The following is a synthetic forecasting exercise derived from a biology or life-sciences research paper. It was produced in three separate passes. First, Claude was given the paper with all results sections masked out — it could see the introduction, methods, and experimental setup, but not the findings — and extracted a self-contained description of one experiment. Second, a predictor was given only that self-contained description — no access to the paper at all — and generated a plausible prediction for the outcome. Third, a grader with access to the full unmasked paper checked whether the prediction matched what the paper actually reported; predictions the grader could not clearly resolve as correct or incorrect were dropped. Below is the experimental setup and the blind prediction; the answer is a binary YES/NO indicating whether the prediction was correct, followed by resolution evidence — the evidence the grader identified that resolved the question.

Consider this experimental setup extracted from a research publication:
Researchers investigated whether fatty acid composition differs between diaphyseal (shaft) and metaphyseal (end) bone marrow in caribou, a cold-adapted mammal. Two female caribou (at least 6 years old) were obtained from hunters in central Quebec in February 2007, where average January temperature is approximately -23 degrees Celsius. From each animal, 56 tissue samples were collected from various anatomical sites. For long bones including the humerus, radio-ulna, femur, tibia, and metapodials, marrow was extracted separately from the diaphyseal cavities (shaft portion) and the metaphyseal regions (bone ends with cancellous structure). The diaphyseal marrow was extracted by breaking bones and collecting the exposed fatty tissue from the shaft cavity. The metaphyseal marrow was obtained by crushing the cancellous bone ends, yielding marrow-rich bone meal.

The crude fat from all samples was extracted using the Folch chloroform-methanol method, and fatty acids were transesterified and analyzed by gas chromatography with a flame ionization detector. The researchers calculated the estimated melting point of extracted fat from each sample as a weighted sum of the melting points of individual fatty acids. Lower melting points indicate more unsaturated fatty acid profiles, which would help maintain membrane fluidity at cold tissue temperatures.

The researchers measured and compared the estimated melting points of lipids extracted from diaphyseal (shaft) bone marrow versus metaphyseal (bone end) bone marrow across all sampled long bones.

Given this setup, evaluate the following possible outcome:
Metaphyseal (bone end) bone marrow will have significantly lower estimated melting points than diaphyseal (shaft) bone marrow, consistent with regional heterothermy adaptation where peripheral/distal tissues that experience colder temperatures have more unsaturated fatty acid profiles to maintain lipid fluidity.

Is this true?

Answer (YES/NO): NO